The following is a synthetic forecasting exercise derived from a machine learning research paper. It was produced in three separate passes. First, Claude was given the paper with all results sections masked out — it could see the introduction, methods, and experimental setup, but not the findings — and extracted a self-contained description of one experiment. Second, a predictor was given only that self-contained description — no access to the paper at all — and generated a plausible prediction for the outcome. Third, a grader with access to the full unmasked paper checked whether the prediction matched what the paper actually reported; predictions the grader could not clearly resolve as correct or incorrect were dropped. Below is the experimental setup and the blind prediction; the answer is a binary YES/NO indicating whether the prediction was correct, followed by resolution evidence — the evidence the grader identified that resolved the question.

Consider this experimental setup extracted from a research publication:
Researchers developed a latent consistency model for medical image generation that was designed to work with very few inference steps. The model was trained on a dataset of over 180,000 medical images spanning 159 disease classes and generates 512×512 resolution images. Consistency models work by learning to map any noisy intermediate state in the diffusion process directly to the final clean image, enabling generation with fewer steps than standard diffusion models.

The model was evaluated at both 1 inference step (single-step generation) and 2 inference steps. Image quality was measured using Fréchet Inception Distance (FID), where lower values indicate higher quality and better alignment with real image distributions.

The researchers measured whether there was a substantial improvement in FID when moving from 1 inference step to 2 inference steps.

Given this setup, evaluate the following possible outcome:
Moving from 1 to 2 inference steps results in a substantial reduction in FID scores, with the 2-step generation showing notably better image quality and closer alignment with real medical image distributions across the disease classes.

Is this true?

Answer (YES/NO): NO